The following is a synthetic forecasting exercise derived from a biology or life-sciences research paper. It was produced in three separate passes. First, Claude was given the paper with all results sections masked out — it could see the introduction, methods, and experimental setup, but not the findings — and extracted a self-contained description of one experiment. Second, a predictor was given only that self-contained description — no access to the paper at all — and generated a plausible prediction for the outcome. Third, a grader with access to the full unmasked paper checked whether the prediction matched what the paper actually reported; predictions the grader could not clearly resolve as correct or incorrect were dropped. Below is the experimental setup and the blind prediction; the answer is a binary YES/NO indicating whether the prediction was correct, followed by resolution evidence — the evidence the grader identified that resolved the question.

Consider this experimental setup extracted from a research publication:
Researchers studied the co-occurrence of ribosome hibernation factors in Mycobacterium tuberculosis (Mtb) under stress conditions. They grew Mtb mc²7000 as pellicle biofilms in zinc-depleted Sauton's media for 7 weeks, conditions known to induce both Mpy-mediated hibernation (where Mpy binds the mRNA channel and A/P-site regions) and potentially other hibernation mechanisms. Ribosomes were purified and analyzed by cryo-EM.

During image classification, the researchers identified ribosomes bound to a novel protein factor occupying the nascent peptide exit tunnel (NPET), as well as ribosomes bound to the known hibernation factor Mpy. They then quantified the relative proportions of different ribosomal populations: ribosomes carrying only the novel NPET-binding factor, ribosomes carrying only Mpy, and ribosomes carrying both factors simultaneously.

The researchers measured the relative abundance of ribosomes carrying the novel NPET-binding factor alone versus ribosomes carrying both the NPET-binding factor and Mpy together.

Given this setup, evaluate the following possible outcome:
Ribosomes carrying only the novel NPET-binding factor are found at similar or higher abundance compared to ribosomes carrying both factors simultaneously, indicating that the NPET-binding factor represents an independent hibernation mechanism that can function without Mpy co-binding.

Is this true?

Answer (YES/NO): YES